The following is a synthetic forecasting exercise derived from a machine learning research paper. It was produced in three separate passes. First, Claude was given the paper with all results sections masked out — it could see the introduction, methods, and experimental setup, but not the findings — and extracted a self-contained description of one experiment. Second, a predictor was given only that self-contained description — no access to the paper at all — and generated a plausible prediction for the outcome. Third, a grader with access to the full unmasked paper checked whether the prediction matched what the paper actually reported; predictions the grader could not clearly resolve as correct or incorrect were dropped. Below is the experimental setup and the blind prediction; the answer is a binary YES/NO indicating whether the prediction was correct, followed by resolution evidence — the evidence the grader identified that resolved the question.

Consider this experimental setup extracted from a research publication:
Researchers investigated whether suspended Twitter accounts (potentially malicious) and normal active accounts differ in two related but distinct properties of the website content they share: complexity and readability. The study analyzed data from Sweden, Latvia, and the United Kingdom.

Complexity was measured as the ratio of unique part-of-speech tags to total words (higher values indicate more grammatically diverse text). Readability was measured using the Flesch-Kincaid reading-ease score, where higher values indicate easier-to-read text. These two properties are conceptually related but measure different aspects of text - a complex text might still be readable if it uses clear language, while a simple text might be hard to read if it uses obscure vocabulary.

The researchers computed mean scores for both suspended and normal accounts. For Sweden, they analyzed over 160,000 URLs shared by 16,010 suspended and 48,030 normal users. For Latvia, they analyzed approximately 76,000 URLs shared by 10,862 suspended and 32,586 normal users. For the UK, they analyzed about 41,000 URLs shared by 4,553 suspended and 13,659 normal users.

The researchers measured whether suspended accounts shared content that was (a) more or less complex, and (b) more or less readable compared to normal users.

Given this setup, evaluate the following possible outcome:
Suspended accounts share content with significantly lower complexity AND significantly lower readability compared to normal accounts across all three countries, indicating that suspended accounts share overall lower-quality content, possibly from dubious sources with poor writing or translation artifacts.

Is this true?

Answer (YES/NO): NO